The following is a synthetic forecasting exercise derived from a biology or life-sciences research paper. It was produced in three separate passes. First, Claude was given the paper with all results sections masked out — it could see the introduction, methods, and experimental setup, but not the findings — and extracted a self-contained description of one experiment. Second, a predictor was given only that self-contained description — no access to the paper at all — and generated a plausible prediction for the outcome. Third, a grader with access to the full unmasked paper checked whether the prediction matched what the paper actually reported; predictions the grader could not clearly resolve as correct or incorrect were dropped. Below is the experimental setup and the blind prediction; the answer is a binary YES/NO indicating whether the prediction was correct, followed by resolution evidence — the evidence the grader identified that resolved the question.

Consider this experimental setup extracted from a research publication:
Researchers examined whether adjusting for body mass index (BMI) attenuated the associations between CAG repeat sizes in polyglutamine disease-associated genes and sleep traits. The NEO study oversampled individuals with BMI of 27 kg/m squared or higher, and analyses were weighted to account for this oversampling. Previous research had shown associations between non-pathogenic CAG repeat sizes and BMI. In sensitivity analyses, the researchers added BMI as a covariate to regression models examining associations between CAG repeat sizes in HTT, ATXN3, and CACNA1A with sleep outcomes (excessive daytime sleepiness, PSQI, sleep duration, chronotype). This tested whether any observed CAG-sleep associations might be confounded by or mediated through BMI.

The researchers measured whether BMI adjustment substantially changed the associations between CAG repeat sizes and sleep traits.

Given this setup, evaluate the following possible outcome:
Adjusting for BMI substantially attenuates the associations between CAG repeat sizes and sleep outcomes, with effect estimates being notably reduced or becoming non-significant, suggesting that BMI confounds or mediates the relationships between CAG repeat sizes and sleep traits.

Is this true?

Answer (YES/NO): NO